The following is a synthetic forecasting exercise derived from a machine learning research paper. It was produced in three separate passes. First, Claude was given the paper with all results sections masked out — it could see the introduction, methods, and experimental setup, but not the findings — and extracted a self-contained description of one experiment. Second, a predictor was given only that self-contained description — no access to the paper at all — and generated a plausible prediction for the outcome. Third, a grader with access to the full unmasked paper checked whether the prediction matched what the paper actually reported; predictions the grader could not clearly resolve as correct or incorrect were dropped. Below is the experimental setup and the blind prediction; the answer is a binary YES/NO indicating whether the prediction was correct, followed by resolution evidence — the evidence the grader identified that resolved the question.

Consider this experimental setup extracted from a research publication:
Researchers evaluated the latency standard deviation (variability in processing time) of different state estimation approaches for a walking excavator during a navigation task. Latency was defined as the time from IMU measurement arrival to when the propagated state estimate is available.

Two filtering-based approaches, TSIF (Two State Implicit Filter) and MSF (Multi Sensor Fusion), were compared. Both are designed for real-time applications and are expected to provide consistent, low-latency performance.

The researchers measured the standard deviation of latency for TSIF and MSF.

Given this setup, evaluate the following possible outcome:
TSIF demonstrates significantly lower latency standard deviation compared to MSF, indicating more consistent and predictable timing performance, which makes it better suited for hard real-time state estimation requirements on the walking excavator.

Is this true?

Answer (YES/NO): NO